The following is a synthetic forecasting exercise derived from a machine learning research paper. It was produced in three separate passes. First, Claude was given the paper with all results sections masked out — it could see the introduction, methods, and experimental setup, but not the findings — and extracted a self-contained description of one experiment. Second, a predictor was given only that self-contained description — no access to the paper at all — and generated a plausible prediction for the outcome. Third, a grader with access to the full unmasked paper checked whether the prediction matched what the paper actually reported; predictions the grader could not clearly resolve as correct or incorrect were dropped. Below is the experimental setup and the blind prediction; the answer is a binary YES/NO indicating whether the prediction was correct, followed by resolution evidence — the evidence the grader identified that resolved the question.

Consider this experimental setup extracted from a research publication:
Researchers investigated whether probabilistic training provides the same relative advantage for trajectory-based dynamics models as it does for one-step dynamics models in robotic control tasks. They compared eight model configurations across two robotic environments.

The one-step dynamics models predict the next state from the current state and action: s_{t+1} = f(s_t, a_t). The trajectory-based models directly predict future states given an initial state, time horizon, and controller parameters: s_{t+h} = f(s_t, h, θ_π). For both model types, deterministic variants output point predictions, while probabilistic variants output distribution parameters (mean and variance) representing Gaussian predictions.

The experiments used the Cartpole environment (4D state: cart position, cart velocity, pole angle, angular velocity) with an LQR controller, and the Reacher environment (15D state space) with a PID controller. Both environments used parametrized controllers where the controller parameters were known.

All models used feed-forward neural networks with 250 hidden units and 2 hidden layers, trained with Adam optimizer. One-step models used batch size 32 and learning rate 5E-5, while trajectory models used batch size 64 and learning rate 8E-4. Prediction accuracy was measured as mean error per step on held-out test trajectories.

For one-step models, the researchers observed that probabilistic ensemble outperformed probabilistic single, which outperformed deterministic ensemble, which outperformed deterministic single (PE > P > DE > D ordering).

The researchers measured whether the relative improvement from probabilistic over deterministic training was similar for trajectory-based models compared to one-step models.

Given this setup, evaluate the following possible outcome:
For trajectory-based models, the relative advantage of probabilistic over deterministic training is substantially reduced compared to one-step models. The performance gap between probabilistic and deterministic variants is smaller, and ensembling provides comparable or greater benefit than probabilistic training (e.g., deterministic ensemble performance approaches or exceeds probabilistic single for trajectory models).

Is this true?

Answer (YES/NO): YES